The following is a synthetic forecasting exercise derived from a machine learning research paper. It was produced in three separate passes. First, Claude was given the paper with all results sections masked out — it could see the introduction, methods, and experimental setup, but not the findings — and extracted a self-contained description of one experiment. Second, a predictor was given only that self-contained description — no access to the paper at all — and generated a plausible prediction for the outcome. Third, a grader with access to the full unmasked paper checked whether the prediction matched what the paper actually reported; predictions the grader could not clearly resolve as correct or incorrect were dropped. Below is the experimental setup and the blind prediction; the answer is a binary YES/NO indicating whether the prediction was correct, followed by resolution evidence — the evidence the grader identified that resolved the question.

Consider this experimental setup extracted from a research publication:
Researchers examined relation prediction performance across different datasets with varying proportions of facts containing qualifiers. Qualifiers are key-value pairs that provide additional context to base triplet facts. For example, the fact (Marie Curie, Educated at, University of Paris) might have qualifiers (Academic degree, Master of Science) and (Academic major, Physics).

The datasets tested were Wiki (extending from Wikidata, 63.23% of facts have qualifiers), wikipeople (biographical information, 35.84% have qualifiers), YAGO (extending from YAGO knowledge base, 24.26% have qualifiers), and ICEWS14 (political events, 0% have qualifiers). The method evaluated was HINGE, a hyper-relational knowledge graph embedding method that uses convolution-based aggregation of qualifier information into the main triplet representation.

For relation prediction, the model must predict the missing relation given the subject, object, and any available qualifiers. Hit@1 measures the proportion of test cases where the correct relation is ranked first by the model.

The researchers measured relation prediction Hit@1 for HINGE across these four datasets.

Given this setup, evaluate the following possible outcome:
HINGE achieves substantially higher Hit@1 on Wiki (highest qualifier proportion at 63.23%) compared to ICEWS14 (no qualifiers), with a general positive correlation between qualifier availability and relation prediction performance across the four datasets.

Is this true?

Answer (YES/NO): YES